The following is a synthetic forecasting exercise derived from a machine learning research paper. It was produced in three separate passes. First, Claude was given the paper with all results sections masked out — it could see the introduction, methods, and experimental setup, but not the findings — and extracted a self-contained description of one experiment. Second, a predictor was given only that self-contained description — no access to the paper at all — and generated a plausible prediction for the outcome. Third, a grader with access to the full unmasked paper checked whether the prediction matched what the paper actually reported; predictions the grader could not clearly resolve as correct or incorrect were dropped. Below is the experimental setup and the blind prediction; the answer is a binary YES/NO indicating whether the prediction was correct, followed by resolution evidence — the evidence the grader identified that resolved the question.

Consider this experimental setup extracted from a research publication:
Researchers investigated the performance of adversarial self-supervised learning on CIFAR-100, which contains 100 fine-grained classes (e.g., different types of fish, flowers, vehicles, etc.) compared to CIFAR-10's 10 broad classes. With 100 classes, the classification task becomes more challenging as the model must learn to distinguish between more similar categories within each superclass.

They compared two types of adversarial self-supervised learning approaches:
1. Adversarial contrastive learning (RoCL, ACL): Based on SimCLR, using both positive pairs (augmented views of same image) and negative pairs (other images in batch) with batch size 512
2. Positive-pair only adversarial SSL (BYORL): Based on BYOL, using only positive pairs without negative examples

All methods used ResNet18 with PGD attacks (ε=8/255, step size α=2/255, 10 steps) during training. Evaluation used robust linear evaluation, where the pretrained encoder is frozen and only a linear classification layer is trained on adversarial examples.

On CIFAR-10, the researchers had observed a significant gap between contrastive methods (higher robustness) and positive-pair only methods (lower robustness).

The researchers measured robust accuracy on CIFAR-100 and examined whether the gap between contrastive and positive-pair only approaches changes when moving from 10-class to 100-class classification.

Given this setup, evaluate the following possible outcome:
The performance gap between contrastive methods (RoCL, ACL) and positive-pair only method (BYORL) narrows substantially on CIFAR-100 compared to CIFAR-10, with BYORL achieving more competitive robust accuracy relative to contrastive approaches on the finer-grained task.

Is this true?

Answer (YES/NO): NO